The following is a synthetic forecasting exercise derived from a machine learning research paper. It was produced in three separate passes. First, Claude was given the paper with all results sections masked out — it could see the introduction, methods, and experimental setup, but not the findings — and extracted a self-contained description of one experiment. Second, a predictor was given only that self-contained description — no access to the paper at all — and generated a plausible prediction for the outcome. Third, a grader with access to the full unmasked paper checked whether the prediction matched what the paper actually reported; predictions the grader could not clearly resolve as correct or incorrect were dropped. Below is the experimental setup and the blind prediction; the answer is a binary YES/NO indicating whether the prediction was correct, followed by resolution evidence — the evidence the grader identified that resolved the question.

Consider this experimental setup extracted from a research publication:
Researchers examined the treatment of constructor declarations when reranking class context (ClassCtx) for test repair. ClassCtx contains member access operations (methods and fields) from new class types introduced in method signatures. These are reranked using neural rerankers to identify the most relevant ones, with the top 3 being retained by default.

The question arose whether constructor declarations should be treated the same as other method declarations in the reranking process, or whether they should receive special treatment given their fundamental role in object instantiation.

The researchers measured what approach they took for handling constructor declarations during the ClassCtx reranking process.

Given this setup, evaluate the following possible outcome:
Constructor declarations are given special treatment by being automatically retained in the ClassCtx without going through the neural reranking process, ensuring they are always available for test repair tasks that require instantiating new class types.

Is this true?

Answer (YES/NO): YES